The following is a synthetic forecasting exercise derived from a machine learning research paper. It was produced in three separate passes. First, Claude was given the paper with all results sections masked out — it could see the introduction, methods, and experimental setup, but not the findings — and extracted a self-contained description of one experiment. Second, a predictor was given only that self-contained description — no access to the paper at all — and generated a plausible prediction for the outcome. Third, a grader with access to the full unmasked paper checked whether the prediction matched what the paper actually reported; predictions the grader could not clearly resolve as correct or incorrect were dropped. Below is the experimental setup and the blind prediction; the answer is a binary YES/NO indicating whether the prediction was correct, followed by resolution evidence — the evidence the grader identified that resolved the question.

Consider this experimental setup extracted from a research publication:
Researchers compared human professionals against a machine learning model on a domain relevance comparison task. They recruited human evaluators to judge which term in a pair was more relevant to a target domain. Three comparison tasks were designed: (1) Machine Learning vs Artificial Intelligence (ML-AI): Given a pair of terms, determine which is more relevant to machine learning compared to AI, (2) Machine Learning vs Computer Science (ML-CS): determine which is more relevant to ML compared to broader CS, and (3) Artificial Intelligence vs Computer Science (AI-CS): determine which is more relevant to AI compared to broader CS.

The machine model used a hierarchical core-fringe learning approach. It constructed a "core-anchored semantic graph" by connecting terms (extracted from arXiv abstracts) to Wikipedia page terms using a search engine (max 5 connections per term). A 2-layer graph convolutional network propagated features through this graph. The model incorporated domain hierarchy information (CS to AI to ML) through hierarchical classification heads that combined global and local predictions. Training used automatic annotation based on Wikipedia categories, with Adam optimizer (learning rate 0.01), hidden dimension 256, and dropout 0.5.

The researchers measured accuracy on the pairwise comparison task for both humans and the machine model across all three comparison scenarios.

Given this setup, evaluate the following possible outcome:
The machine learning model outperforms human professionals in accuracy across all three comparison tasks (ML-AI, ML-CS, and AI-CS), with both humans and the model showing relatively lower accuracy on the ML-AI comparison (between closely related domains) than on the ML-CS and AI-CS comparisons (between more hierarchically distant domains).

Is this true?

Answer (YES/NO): NO